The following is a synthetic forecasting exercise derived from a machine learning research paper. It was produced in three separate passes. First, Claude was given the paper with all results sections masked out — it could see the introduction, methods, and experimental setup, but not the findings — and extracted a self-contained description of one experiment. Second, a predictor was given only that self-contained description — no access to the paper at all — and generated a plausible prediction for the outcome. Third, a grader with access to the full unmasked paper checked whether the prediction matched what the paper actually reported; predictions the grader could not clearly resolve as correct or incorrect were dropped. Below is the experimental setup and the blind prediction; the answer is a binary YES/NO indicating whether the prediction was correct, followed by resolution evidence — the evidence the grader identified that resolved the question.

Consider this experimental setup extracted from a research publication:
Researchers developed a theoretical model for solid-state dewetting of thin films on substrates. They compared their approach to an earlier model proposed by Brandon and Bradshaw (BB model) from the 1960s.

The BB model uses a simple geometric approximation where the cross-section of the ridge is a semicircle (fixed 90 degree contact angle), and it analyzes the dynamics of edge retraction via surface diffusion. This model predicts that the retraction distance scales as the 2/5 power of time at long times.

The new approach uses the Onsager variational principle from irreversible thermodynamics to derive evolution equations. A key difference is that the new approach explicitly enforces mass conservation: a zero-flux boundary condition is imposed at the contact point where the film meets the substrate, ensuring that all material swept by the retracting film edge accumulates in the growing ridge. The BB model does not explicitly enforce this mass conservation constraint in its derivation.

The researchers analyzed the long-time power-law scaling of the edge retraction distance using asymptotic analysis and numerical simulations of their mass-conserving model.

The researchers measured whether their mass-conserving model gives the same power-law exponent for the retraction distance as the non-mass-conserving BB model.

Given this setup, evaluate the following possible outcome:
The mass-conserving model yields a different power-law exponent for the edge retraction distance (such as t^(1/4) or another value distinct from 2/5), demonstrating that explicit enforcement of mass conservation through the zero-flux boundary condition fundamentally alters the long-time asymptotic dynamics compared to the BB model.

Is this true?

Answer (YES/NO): NO